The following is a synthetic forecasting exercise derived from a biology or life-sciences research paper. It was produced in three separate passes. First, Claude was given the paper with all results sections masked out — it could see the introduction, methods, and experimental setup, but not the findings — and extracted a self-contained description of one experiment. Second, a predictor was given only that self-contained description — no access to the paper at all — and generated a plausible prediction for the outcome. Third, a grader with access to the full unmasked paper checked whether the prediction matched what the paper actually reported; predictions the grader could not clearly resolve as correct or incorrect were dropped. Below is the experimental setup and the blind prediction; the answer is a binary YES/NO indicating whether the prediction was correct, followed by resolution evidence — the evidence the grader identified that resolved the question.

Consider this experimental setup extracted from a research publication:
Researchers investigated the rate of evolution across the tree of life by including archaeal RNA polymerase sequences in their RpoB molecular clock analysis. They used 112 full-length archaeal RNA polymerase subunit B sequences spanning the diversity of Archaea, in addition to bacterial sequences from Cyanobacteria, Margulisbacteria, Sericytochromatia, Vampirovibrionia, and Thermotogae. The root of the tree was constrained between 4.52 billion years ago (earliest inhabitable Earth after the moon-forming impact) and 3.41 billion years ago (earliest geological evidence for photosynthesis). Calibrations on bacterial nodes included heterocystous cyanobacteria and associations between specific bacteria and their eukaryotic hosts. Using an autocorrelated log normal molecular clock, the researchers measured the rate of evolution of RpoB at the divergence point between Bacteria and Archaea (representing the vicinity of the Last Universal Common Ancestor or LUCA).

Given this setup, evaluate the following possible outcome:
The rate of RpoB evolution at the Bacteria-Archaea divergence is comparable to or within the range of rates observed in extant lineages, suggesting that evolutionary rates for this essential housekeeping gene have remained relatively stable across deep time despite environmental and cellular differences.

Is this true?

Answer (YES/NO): NO